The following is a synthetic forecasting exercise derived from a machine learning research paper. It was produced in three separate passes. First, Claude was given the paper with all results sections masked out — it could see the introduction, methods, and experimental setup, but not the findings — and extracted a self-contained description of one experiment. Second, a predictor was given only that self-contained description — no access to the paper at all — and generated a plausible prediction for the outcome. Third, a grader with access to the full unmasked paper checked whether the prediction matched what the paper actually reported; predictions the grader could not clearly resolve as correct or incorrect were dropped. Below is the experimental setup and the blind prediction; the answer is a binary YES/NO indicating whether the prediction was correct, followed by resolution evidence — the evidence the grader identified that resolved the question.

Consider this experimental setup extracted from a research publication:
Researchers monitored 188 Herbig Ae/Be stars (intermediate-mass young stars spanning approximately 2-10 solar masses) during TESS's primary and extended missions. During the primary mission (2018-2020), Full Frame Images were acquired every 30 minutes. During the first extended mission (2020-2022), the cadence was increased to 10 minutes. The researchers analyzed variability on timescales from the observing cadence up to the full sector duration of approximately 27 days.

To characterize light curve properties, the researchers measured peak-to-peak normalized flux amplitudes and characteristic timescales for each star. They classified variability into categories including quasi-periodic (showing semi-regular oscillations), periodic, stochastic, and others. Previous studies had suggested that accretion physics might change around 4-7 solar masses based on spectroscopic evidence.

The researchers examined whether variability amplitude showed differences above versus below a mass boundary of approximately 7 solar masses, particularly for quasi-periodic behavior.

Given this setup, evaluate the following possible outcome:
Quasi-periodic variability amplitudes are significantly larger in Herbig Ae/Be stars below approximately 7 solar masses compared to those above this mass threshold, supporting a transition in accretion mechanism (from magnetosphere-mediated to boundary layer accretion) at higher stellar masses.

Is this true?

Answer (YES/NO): NO